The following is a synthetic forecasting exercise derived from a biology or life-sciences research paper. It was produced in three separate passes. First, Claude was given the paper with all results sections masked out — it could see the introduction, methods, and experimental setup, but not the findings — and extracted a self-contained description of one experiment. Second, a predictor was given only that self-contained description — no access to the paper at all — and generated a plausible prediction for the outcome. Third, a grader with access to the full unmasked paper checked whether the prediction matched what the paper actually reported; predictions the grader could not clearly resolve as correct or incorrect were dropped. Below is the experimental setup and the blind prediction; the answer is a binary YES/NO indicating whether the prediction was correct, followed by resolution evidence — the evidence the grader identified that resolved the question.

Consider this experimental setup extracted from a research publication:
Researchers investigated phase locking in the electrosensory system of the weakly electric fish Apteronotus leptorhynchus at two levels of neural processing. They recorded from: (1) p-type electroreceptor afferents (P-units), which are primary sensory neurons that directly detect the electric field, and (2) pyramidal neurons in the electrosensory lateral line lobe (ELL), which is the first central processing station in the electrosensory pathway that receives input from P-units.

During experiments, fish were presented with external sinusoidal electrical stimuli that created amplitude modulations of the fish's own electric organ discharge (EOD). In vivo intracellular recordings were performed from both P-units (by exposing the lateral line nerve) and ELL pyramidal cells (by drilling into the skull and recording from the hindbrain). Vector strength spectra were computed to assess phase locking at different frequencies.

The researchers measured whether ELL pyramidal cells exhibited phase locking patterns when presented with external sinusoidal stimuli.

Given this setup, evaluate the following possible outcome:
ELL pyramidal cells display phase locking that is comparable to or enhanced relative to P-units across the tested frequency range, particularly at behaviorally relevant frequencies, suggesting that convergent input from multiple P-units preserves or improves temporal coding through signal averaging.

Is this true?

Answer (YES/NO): NO